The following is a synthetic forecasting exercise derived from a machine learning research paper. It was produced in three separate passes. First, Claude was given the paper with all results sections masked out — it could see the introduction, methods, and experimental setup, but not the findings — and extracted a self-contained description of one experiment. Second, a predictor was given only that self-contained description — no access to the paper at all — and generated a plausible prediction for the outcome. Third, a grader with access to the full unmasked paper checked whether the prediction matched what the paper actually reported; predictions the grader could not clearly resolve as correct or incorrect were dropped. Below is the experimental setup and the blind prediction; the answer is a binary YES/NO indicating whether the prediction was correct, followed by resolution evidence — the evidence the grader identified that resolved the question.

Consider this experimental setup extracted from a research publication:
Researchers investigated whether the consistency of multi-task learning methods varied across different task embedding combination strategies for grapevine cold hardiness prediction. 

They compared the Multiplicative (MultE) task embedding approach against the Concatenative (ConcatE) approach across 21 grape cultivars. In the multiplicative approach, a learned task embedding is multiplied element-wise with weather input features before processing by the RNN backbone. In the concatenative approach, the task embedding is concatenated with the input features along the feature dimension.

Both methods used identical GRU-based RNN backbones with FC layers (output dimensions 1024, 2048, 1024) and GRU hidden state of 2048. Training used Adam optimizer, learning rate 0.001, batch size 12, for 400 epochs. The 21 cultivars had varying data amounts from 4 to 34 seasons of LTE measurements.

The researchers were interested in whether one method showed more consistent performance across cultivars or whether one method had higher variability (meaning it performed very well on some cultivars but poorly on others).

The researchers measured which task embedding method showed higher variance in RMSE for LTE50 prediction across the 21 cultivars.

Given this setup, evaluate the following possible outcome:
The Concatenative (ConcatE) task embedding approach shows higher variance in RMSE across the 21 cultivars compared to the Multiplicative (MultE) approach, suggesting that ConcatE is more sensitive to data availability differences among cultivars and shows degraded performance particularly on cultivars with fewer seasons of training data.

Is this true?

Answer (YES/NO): NO